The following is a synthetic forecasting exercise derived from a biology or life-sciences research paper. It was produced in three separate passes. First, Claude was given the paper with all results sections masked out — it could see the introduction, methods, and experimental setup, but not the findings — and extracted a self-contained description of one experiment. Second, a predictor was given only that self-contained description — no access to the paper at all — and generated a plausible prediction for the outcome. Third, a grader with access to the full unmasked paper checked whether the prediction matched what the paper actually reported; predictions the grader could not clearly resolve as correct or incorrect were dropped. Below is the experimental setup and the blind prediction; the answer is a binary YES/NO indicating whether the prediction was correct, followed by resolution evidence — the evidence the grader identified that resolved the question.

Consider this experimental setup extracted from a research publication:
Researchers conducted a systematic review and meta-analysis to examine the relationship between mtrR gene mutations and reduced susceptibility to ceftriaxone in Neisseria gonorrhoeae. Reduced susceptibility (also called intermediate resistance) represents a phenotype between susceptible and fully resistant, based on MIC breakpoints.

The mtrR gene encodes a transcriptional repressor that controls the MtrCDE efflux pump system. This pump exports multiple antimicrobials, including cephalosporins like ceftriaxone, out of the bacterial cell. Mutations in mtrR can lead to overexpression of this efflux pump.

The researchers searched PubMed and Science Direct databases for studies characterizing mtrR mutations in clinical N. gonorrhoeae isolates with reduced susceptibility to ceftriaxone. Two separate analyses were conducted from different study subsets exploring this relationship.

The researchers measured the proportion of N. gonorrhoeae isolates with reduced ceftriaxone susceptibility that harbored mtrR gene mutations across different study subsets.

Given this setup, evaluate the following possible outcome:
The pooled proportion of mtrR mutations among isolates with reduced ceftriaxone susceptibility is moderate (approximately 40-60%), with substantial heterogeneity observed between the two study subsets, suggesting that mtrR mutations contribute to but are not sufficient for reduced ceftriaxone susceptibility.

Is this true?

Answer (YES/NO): NO